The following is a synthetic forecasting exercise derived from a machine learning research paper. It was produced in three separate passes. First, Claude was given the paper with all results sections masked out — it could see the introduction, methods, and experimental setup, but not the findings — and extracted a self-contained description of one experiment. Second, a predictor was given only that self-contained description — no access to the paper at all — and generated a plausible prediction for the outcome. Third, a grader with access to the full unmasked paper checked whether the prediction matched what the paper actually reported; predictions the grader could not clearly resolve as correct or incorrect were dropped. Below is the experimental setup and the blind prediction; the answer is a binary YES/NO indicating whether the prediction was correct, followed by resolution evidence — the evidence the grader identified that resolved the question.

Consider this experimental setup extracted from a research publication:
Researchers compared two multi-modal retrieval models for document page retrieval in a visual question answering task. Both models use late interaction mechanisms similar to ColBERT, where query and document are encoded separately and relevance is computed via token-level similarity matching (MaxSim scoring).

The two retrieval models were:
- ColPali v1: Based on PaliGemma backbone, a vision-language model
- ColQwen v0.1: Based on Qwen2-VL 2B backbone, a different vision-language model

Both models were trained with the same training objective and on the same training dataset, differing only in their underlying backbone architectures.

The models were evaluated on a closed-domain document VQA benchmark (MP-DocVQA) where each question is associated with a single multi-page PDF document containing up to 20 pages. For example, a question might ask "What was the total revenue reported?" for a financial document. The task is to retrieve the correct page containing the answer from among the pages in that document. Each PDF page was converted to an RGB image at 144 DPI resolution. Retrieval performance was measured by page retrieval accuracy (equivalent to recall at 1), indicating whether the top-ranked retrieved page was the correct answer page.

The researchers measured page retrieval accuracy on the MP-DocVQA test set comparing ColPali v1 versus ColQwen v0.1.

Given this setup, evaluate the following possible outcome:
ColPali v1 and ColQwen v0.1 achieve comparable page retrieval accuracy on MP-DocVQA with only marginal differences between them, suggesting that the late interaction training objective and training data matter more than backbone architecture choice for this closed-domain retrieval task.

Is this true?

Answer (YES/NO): YES